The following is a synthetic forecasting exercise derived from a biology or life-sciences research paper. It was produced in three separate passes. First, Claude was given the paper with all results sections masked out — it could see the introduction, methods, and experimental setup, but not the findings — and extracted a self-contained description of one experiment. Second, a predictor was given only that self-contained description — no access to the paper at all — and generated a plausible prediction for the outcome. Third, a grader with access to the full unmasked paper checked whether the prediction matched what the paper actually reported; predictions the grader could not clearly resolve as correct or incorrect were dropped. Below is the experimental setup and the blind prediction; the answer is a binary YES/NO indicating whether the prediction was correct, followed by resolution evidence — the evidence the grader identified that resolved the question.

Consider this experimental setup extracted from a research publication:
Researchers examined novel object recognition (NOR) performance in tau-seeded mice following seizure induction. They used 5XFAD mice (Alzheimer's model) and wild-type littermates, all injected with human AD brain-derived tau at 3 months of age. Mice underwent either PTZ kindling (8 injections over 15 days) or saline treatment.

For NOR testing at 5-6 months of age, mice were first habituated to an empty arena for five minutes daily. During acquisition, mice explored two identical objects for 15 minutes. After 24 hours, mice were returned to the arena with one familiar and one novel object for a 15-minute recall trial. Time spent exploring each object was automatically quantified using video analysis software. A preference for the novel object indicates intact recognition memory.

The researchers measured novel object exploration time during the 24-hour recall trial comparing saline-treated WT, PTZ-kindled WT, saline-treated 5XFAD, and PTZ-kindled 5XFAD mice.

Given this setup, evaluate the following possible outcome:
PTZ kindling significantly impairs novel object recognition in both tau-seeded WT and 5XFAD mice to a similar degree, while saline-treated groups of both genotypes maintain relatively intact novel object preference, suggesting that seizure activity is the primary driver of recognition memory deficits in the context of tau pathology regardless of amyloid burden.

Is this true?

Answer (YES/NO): NO